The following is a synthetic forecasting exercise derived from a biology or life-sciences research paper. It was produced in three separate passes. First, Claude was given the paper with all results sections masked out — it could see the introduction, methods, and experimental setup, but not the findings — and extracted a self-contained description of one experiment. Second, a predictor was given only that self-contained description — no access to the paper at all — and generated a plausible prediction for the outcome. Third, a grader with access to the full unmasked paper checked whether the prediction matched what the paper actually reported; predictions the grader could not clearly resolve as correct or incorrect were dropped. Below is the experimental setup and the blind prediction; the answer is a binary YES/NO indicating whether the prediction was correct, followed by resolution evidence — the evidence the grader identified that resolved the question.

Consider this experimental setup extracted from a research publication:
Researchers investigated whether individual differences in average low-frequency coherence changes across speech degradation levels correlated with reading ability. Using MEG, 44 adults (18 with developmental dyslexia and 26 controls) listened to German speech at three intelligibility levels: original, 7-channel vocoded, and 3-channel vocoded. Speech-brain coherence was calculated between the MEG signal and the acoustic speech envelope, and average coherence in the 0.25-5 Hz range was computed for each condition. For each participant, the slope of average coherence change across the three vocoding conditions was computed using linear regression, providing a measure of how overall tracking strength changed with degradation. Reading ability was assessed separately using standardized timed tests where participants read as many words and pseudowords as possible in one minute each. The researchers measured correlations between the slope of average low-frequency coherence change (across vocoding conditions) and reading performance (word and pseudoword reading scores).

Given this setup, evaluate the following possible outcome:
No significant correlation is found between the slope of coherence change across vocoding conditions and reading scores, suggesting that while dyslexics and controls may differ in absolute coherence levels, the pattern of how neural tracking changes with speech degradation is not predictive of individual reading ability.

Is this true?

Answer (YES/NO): YES